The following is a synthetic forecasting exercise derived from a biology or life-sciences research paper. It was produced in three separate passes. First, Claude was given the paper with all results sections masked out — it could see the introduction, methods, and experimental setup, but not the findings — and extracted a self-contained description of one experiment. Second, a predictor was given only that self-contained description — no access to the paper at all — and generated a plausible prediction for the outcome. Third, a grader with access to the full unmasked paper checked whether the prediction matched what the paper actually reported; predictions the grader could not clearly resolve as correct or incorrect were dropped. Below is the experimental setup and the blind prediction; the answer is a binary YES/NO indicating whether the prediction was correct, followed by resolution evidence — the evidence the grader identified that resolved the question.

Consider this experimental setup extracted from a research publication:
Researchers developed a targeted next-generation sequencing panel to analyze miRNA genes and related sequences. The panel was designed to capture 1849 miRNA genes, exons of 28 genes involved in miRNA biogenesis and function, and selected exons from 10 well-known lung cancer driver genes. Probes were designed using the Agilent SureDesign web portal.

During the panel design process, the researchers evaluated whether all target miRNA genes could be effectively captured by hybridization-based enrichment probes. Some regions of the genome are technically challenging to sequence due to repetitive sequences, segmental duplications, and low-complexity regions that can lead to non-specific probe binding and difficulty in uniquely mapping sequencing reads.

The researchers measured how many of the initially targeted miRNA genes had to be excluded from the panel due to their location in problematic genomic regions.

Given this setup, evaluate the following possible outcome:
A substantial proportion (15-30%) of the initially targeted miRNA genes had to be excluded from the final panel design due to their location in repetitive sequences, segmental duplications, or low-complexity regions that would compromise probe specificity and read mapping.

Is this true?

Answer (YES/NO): NO